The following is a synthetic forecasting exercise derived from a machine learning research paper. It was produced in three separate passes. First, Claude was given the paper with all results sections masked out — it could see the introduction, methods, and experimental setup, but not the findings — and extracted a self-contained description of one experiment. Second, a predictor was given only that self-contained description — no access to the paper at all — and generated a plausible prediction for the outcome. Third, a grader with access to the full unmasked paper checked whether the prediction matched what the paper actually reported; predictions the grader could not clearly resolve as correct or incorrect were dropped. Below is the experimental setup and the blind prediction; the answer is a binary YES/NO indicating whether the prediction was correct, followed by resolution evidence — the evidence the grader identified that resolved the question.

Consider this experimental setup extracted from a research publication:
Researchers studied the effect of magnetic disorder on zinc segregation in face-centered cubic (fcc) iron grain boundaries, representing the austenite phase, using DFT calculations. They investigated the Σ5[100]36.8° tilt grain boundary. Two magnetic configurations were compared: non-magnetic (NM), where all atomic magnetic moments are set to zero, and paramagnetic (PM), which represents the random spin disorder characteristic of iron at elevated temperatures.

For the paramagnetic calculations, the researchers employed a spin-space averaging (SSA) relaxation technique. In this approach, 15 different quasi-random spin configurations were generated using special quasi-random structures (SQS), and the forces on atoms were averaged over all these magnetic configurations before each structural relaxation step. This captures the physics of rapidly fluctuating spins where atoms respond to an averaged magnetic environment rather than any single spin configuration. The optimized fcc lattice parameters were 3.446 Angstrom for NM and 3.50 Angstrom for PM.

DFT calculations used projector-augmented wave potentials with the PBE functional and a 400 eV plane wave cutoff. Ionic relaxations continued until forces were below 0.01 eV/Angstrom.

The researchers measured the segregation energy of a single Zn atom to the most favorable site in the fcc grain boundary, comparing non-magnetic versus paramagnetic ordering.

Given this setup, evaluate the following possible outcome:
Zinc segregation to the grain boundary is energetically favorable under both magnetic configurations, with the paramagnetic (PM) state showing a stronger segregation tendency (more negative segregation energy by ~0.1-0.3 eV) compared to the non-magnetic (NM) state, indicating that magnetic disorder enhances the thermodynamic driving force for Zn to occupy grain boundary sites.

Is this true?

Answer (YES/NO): NO